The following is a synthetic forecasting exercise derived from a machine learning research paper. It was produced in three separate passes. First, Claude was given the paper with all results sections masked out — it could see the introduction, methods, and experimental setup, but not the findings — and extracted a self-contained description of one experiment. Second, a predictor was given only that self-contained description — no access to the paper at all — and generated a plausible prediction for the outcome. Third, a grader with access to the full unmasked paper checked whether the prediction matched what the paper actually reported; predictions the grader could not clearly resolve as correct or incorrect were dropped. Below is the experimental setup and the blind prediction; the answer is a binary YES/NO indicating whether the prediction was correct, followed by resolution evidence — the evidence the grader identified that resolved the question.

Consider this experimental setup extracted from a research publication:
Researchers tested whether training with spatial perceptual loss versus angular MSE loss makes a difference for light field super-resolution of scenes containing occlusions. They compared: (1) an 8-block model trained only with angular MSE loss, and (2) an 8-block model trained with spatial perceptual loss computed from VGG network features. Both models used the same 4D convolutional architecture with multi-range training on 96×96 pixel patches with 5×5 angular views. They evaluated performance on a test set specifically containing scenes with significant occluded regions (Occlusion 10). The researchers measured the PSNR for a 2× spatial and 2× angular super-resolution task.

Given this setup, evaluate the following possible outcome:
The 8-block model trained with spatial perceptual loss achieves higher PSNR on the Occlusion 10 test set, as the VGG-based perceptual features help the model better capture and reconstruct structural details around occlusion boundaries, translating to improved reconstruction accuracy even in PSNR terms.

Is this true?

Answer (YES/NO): YES